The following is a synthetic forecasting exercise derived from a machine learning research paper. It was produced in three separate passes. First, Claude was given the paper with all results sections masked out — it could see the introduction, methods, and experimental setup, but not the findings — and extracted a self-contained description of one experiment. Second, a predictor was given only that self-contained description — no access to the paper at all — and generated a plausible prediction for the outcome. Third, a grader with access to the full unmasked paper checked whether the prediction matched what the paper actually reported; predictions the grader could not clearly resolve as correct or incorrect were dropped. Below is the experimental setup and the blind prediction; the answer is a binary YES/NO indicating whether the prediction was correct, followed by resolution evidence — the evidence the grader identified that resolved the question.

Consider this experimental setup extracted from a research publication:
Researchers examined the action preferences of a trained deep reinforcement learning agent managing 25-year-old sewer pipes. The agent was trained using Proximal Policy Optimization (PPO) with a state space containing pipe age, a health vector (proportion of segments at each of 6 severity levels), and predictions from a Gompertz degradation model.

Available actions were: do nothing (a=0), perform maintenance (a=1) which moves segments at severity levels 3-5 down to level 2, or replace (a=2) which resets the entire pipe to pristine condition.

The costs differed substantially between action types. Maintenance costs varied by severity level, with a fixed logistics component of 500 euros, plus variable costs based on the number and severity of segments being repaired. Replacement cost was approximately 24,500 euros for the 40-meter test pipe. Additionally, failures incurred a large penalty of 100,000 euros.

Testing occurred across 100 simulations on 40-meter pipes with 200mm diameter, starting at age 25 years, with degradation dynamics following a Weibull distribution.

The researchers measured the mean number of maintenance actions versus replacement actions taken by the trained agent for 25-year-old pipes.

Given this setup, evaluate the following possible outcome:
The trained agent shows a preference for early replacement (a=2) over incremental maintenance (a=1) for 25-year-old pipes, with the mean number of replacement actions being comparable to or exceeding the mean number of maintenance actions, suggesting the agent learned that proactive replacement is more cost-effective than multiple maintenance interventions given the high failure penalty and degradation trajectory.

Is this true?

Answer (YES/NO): NO